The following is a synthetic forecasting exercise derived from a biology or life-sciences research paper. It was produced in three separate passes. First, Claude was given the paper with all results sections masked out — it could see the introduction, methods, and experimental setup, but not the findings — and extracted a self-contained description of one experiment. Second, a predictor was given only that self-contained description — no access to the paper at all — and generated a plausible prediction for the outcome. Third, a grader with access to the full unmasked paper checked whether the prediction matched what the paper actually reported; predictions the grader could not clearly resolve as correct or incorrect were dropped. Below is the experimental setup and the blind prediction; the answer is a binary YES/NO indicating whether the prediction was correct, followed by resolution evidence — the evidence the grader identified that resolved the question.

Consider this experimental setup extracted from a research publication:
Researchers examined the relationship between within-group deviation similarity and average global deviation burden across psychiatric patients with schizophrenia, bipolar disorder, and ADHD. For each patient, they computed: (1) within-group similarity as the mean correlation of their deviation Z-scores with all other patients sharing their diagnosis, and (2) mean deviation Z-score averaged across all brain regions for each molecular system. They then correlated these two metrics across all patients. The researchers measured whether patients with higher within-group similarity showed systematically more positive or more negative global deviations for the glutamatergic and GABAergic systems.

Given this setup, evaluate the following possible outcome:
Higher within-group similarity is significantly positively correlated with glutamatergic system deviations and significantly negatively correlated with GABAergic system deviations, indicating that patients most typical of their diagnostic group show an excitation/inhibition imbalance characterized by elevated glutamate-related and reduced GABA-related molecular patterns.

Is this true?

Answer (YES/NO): NO